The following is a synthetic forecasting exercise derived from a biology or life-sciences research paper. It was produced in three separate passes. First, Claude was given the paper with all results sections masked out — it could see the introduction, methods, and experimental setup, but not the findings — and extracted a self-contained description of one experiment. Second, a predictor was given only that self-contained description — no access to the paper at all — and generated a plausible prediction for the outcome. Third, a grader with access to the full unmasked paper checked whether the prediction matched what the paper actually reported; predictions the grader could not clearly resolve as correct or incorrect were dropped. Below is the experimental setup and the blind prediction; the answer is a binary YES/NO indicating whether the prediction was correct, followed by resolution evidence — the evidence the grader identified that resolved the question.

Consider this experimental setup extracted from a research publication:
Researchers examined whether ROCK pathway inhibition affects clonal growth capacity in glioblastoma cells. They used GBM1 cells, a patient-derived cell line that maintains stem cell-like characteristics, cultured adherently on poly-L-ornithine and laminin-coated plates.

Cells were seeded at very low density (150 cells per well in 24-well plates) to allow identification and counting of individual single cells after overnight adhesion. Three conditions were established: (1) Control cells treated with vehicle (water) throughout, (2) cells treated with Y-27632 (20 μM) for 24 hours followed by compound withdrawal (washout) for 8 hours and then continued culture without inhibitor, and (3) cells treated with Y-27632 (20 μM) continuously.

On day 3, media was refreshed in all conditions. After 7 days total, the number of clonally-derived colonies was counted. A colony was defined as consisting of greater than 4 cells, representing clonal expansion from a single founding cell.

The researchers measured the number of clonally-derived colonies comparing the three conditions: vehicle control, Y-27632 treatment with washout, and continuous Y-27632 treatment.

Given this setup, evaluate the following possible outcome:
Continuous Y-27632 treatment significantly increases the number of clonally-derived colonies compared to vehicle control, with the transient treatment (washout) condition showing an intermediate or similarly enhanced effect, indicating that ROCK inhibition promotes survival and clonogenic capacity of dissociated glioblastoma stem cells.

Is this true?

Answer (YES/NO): NO